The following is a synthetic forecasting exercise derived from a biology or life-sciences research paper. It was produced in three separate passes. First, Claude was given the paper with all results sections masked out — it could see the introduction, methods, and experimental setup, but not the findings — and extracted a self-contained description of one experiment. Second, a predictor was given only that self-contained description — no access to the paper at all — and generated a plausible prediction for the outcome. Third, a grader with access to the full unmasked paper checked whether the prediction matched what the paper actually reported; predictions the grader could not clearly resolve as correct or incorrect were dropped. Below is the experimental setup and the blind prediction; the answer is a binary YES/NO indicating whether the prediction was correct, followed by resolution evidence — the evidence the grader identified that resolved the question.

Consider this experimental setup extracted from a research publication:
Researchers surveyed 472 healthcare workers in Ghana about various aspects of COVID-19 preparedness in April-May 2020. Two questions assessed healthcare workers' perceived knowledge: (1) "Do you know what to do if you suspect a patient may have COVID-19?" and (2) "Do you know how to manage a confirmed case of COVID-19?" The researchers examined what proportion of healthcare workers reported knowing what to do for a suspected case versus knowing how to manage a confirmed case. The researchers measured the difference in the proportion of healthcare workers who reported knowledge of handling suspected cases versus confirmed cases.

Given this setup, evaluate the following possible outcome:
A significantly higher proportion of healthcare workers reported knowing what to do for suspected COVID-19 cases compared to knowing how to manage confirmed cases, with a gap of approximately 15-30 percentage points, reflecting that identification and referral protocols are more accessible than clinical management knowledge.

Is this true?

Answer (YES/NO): NO